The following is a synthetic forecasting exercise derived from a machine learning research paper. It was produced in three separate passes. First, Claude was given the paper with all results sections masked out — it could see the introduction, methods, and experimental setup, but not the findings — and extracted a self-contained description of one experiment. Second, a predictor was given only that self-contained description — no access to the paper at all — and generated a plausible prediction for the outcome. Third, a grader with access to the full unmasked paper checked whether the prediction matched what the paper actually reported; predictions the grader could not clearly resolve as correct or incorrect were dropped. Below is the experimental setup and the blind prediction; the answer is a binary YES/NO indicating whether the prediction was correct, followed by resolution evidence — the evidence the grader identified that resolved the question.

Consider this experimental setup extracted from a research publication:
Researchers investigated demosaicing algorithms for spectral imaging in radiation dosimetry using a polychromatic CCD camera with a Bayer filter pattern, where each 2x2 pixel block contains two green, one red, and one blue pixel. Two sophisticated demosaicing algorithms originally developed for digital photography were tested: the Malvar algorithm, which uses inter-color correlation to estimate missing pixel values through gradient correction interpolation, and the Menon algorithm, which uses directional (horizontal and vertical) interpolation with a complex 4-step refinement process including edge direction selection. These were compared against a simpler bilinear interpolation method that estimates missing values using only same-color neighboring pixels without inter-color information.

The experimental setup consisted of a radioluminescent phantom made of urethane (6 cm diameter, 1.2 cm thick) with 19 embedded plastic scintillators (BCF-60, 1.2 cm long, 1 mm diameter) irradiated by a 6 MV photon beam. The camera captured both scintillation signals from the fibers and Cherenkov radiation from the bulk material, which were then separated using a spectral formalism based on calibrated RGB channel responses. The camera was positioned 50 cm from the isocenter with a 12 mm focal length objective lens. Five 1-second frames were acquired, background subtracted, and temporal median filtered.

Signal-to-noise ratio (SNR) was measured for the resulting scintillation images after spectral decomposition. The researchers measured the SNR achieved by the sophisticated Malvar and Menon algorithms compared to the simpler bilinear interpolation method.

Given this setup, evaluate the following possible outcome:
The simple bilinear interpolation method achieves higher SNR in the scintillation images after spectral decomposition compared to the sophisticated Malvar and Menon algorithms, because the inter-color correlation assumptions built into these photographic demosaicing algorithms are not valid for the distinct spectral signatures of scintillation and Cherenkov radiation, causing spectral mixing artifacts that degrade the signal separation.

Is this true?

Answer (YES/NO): YES